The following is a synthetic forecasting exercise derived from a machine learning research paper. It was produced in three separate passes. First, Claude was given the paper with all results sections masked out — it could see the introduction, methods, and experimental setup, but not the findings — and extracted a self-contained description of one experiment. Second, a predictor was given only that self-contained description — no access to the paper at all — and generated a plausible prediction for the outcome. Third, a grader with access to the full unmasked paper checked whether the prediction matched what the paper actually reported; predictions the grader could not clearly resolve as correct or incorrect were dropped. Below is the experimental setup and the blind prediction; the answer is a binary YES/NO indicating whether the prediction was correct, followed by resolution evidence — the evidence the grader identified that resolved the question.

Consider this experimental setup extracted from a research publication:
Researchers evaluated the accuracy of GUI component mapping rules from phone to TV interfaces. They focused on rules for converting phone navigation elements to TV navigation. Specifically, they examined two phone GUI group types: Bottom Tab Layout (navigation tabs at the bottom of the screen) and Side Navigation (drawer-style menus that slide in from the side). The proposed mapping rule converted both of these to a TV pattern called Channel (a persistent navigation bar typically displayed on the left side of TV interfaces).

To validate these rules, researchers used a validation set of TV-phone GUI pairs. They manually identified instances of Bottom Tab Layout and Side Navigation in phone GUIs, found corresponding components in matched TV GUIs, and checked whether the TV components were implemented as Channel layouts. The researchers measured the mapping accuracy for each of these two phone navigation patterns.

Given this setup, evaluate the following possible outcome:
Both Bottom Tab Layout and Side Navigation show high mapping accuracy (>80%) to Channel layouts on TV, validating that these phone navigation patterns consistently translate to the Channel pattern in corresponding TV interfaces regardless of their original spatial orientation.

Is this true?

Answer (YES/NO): YES